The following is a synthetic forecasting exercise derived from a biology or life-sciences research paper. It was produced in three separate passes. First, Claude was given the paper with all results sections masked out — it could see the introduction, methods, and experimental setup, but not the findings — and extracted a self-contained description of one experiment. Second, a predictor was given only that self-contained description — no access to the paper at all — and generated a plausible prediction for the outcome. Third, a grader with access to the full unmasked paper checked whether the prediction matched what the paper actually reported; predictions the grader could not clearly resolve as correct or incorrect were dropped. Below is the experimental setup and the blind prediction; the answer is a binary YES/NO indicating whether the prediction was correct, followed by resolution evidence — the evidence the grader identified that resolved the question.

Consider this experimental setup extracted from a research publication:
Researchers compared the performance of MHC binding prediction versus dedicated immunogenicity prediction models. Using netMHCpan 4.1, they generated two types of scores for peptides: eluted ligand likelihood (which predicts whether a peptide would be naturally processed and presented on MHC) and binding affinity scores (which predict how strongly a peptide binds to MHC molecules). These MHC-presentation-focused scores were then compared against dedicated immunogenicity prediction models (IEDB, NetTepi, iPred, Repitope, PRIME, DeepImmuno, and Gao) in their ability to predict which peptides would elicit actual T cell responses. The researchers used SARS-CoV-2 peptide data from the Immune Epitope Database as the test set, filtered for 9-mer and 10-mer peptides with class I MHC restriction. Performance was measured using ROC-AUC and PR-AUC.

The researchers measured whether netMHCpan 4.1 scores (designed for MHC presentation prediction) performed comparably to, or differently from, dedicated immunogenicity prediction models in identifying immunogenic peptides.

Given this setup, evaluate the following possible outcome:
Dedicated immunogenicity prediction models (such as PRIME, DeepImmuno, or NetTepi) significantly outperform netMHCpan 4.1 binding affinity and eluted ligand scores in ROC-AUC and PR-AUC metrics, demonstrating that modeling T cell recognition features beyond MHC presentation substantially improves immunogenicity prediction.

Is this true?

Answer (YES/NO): NO